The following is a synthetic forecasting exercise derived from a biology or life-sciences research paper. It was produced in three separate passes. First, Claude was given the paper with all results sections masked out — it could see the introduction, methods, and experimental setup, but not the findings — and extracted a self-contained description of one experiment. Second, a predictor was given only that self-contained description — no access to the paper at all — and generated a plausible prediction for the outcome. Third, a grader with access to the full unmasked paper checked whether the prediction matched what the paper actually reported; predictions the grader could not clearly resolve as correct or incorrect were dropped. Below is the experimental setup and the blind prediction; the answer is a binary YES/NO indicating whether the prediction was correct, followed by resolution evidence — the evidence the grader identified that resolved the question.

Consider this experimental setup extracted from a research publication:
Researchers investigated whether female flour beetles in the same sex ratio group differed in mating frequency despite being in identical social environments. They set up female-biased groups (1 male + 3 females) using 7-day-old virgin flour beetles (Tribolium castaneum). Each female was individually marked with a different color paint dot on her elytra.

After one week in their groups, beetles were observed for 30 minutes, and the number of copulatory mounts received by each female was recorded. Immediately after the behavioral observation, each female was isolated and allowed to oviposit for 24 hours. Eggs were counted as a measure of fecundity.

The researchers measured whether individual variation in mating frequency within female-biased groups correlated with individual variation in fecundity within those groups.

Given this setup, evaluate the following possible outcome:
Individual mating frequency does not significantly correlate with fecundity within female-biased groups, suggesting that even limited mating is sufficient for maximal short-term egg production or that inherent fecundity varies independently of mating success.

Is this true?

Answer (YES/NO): YES